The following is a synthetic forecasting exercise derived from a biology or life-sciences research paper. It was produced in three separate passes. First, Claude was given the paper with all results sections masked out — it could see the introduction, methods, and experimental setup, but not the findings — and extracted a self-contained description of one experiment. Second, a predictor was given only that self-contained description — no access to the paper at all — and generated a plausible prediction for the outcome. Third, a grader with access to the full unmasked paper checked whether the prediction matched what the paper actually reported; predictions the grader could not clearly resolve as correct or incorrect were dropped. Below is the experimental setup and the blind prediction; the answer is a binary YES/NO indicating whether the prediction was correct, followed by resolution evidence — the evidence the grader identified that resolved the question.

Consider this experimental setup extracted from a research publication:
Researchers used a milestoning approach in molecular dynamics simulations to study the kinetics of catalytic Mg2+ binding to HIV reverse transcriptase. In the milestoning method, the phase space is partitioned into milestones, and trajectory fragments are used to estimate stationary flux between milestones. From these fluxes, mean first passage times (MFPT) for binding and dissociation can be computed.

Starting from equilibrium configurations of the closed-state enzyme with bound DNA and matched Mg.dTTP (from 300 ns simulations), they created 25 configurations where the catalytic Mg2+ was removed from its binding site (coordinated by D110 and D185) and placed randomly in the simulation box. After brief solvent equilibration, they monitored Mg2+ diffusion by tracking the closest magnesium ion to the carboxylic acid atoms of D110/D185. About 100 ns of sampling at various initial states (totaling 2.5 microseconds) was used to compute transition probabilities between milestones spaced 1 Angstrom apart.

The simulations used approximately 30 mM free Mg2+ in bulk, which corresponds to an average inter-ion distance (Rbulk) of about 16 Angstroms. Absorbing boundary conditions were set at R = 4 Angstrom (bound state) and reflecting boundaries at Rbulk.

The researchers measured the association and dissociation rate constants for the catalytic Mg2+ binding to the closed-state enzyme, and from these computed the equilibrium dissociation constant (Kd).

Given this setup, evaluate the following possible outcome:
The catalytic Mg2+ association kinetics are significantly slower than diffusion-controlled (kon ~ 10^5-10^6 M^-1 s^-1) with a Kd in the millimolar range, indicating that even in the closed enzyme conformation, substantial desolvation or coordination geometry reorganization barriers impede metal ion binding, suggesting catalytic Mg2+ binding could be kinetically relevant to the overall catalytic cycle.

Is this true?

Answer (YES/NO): NO